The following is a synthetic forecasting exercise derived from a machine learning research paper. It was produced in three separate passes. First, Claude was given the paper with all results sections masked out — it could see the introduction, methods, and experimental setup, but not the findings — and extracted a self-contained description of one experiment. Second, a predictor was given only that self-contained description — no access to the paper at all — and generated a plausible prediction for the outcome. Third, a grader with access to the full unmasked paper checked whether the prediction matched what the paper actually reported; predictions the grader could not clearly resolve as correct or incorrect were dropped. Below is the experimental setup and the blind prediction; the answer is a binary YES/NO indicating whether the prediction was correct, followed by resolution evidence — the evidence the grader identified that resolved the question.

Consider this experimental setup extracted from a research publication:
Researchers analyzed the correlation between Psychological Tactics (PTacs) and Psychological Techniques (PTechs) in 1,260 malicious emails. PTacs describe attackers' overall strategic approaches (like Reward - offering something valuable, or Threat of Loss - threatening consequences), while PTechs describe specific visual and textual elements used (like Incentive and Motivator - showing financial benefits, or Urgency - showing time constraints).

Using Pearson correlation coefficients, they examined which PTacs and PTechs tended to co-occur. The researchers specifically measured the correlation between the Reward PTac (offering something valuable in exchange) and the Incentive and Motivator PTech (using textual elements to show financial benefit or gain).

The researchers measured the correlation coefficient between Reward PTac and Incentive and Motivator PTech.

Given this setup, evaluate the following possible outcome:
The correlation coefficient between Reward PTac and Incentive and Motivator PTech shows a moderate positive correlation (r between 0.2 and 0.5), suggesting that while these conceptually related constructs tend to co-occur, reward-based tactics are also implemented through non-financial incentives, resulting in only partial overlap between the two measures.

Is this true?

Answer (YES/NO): NO